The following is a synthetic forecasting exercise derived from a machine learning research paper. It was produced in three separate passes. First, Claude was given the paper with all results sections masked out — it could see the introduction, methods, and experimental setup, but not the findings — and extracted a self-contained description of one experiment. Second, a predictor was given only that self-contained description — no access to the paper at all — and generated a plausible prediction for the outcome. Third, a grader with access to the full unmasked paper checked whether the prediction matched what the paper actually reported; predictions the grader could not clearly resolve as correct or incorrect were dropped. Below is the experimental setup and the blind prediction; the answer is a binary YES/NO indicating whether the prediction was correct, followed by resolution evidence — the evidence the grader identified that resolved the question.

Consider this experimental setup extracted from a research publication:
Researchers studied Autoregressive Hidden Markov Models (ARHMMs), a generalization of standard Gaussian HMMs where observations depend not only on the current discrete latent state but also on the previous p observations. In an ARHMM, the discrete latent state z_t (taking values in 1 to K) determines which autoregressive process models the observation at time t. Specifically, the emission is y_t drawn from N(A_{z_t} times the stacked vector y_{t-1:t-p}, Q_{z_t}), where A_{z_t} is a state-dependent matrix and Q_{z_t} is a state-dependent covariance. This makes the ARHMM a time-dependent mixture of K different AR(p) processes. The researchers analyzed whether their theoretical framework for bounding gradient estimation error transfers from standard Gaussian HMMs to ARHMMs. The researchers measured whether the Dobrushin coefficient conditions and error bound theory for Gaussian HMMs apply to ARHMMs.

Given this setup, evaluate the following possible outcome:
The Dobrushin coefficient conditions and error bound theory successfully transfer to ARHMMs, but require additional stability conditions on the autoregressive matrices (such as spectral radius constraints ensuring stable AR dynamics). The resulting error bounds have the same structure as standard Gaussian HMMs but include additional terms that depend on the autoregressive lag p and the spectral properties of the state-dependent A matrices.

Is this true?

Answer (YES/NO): NO